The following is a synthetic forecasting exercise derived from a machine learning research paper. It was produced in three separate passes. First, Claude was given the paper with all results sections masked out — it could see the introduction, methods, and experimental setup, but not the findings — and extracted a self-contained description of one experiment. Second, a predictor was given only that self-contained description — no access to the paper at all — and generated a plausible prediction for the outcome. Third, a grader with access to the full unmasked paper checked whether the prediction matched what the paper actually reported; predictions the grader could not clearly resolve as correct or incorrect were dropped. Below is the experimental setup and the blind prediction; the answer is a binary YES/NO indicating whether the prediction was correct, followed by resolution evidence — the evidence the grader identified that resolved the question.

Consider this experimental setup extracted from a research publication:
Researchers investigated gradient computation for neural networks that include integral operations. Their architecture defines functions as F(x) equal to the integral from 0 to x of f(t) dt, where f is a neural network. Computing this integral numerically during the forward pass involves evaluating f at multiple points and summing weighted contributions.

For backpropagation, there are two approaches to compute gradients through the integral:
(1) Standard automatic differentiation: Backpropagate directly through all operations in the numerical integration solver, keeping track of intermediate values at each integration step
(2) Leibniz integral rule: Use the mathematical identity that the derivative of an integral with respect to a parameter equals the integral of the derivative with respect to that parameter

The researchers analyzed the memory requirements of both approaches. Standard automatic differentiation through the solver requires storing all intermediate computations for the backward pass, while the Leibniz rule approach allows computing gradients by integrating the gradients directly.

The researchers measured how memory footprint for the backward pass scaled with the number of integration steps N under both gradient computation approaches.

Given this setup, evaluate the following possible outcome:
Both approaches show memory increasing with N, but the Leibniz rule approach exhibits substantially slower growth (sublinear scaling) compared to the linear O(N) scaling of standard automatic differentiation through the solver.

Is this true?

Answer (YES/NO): NO